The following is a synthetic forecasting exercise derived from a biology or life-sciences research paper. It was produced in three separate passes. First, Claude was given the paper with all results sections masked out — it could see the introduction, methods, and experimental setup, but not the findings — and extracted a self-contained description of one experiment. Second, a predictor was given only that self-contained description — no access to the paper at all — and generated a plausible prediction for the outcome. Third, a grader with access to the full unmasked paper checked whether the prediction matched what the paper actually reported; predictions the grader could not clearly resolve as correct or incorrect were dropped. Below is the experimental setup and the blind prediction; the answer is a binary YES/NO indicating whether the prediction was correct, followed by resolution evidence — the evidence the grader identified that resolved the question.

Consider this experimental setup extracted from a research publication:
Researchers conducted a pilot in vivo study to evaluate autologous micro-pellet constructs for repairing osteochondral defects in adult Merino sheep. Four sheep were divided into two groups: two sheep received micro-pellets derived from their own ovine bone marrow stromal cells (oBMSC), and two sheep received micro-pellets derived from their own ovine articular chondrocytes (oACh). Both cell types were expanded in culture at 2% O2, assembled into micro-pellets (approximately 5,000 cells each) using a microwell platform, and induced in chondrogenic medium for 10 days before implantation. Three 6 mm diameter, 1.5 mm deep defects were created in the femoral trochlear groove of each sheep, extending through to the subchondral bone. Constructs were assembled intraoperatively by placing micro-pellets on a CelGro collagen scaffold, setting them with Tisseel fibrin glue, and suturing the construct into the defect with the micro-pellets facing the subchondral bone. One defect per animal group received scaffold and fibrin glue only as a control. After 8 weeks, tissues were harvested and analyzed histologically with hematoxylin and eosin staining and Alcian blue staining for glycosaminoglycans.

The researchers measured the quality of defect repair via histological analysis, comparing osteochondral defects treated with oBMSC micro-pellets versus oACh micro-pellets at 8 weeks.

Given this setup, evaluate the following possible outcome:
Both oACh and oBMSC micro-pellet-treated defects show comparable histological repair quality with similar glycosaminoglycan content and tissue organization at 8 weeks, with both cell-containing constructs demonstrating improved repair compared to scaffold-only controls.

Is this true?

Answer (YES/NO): NO